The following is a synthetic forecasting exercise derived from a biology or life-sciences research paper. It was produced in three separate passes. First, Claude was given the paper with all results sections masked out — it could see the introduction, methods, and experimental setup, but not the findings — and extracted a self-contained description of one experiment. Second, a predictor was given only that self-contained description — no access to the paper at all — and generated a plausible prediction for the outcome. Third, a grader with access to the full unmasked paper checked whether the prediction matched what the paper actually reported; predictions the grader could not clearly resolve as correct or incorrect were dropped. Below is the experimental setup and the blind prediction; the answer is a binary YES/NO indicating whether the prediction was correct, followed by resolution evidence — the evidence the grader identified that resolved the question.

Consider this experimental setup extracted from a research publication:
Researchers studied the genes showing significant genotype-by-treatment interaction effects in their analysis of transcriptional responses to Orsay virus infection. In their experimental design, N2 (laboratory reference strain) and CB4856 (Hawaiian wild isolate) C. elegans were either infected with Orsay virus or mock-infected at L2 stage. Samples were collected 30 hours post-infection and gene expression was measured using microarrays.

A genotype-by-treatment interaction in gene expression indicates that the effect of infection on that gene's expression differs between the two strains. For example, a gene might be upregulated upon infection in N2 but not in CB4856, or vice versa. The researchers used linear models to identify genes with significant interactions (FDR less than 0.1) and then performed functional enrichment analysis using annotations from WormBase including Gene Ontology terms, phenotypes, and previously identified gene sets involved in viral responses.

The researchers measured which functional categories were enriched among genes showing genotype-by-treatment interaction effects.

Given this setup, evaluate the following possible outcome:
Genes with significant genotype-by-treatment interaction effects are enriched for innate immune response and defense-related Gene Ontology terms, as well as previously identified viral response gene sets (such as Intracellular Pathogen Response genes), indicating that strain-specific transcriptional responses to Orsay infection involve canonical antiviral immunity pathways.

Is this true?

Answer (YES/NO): NO